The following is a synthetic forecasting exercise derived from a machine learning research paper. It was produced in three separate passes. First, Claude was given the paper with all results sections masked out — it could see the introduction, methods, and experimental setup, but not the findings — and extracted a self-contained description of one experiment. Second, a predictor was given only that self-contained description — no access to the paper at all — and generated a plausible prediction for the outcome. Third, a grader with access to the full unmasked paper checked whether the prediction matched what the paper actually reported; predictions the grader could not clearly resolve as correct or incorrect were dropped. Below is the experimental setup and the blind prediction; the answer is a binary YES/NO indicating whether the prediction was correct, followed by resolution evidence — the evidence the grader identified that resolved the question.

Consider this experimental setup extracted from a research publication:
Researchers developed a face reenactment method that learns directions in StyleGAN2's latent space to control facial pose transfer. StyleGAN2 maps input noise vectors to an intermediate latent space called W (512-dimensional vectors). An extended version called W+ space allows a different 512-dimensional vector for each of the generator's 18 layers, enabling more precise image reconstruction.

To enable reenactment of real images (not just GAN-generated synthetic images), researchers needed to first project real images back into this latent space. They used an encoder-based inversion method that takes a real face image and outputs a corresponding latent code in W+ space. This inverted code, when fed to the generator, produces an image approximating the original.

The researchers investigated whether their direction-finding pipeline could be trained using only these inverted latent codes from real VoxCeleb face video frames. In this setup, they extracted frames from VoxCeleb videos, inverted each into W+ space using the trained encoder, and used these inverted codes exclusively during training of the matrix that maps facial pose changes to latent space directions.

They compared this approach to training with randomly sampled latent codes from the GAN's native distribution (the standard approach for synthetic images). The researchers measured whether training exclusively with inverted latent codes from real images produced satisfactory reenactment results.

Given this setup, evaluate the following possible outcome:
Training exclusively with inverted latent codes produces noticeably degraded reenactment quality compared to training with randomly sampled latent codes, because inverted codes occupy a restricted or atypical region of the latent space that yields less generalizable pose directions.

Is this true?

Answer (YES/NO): YES